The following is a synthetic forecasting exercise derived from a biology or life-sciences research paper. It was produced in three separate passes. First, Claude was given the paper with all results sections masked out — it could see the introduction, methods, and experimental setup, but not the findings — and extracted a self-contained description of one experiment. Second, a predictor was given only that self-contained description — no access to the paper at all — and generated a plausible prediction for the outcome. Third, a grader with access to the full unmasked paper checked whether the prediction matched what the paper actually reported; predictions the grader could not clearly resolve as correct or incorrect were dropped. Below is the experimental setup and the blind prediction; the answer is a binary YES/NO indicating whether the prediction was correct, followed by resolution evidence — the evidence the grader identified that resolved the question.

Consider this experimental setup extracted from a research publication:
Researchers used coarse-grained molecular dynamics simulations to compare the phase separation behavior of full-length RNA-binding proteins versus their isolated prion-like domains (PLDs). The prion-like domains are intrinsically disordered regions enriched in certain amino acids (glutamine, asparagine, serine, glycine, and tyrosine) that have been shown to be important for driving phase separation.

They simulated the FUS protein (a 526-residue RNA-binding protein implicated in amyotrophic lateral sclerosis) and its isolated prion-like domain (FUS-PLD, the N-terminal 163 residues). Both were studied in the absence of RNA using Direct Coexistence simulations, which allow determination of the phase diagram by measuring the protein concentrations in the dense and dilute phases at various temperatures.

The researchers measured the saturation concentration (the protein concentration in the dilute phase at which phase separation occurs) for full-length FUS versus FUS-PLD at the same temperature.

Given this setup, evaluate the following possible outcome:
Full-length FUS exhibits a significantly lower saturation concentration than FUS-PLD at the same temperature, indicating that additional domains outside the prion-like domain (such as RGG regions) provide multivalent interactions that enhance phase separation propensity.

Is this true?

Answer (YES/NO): YES